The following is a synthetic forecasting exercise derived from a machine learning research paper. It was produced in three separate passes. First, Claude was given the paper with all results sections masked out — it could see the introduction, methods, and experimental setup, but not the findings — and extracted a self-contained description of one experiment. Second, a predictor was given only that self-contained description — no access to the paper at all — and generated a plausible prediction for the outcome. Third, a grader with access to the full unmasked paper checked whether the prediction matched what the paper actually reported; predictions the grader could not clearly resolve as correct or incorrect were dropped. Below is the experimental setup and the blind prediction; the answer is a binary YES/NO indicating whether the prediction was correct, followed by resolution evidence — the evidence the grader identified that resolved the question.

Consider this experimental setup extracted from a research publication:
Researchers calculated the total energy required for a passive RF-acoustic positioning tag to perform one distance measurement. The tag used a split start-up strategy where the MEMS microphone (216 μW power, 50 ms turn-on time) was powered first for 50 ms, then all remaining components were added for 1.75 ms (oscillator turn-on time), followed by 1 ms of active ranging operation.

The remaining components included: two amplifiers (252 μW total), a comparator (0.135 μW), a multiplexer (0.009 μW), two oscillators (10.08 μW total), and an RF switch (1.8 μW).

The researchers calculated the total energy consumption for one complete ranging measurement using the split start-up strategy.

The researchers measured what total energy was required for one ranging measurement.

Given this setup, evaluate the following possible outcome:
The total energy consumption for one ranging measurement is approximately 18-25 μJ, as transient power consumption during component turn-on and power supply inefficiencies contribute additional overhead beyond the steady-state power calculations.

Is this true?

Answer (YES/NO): NO